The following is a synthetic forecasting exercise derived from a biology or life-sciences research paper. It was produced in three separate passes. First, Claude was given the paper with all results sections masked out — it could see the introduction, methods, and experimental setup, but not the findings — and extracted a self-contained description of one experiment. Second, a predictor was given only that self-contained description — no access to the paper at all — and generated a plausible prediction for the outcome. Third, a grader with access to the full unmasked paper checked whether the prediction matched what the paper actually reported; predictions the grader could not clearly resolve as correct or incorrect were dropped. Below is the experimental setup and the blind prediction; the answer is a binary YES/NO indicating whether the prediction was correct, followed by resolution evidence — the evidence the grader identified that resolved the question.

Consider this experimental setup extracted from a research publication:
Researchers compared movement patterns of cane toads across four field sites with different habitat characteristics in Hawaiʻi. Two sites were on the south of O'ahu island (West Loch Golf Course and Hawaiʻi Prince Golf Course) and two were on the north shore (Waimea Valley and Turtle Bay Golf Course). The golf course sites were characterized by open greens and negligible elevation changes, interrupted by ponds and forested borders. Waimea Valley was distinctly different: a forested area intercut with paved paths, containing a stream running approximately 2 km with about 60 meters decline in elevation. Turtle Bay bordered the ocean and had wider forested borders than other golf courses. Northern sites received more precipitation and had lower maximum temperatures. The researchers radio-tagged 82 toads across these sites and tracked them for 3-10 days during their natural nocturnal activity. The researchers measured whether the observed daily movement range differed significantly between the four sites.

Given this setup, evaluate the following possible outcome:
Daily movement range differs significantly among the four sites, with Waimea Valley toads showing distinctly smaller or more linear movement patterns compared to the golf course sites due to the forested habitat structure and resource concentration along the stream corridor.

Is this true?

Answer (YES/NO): YES